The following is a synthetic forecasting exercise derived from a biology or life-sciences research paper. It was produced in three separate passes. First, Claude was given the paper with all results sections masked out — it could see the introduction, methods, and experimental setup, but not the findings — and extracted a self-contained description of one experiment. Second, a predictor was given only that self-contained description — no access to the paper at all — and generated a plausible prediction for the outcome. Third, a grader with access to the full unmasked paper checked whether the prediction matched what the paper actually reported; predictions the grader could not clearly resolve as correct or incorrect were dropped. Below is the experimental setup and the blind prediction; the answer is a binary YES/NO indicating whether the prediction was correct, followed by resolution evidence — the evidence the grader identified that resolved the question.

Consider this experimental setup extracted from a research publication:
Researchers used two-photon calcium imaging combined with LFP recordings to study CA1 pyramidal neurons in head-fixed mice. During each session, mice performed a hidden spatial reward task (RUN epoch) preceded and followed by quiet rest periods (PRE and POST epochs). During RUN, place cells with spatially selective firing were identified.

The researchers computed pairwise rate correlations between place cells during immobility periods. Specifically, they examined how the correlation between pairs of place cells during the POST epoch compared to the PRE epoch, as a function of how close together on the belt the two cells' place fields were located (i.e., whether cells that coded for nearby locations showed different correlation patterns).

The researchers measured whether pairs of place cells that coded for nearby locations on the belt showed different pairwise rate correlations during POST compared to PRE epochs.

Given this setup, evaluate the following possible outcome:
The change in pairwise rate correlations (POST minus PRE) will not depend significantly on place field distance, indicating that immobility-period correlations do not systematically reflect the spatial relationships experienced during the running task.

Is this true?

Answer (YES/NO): NO